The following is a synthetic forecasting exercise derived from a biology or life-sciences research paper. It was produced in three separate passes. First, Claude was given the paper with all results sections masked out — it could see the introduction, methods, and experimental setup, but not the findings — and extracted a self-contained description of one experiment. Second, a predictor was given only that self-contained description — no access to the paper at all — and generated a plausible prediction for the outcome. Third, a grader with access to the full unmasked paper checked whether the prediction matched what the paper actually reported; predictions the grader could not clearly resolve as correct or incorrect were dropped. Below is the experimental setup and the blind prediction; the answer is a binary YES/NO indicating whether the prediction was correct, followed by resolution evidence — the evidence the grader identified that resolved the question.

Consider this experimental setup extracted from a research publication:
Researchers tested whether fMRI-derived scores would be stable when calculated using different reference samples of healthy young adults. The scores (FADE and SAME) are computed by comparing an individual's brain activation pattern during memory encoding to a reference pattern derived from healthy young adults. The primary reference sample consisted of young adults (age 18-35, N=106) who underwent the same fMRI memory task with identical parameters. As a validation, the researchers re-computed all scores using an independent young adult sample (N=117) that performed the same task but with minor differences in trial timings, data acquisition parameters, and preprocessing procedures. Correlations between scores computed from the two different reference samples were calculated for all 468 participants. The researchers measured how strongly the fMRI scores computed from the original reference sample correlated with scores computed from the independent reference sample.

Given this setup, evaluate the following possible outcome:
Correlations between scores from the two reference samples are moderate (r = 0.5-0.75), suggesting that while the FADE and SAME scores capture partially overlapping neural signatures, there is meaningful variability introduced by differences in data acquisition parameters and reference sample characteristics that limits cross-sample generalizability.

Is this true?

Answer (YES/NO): NO